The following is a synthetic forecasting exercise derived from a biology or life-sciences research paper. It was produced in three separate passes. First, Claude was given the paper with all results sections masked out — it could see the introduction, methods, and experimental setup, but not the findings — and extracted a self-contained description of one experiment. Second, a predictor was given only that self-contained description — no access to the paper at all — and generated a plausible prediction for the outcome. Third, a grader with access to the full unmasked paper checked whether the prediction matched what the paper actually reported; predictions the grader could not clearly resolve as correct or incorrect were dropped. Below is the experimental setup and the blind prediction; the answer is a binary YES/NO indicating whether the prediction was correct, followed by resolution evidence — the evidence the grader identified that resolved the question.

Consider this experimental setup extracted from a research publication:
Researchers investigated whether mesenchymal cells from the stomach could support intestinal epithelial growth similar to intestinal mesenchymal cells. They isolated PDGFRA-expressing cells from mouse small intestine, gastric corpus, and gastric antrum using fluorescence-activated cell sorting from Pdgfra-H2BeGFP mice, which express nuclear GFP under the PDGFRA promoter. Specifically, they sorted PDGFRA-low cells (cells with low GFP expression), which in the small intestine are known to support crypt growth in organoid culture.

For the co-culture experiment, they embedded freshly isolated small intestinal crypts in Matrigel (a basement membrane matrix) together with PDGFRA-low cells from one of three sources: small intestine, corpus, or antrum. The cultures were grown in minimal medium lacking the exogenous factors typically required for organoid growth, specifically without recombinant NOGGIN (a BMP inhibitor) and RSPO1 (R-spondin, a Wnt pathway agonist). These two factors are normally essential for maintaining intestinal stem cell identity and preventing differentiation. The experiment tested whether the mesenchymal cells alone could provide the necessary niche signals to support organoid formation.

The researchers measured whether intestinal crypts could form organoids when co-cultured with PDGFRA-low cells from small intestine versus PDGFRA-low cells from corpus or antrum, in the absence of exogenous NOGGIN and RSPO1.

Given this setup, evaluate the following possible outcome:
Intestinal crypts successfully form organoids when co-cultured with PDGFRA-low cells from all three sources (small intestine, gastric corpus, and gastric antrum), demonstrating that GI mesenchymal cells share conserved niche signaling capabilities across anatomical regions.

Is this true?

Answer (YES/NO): NO